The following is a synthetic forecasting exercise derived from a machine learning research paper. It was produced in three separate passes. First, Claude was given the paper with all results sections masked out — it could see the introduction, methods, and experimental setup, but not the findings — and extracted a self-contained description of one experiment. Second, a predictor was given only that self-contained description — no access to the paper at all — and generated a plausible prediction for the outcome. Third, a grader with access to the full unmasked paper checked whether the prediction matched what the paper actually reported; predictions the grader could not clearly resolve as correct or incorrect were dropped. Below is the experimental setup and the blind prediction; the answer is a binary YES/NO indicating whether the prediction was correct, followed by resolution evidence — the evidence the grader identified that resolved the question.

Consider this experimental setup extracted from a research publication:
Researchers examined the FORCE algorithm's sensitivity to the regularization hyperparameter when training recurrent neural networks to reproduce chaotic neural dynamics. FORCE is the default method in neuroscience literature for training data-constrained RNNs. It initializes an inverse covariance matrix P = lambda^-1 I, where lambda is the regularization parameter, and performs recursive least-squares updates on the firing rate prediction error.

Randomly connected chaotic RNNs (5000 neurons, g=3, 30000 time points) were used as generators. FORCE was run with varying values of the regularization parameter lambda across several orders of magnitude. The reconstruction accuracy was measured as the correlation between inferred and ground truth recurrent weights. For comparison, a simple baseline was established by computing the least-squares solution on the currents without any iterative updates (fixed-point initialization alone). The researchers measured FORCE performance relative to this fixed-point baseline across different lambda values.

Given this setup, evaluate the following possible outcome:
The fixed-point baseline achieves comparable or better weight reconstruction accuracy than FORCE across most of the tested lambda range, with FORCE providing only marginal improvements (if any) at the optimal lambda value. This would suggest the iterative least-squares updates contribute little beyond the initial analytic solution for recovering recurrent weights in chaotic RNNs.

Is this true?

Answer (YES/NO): YES